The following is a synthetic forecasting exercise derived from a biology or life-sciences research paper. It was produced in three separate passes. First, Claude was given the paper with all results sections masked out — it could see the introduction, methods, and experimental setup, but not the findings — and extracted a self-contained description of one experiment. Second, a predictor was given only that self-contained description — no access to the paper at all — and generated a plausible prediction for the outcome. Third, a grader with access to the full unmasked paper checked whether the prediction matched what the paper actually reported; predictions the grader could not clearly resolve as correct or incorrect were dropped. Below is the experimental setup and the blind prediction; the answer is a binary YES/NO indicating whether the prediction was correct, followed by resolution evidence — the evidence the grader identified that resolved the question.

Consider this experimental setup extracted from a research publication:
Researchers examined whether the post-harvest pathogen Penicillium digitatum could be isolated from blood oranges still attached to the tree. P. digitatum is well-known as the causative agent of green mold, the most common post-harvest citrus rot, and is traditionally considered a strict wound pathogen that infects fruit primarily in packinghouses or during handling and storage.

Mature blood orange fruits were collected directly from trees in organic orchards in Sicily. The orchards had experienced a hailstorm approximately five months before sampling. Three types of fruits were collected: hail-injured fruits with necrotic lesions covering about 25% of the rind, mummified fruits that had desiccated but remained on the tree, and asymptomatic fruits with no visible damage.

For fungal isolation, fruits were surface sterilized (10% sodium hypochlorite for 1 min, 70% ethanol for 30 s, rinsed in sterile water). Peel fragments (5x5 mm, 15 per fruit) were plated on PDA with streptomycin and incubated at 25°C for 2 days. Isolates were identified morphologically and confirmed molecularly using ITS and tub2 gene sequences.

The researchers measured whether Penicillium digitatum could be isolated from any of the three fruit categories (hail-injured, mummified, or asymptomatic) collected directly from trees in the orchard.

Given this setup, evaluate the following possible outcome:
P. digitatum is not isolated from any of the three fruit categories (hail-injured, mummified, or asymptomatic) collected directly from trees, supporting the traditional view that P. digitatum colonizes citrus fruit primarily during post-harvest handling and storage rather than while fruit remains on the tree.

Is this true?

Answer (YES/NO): NO